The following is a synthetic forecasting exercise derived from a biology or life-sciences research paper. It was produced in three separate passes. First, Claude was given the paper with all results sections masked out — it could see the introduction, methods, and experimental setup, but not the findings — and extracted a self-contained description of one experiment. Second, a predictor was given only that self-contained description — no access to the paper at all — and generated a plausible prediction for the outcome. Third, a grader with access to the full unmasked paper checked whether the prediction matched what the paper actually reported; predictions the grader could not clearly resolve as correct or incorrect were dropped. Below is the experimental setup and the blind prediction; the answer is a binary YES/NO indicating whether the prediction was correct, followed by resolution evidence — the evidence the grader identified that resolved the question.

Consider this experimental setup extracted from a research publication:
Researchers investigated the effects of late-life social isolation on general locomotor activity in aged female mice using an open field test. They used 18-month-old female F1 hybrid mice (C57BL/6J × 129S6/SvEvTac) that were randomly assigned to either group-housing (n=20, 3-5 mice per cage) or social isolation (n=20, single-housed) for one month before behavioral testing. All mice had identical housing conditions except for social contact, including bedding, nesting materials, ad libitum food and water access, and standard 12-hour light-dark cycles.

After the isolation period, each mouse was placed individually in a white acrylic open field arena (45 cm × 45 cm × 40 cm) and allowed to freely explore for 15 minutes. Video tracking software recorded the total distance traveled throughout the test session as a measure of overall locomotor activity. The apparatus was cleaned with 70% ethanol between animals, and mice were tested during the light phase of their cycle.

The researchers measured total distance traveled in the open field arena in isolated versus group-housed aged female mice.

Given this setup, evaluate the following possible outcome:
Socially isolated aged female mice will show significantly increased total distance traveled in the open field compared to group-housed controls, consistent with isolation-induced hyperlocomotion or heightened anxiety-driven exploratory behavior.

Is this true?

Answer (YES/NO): YES